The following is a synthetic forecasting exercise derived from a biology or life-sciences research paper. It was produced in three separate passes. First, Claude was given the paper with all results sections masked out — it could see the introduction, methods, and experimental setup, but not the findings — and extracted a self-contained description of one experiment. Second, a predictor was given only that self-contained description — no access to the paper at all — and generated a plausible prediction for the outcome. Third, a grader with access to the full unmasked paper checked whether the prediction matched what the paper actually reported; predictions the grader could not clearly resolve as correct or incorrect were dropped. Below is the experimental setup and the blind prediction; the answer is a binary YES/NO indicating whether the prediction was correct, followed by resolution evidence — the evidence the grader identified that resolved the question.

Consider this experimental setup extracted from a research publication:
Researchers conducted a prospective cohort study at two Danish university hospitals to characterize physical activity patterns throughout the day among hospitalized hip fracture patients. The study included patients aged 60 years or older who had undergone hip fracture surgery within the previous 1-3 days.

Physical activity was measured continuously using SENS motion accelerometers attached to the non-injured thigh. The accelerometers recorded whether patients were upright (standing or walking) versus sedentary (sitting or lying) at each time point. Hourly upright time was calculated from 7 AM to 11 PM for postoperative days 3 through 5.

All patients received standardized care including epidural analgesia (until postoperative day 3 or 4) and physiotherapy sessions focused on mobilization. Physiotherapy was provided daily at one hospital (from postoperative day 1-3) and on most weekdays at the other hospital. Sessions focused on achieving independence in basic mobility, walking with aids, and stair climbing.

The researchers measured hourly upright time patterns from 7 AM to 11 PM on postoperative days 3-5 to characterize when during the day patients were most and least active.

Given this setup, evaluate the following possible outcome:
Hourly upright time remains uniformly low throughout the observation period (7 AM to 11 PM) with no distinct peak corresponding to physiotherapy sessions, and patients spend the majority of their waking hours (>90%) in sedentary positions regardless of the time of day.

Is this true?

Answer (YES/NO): NO